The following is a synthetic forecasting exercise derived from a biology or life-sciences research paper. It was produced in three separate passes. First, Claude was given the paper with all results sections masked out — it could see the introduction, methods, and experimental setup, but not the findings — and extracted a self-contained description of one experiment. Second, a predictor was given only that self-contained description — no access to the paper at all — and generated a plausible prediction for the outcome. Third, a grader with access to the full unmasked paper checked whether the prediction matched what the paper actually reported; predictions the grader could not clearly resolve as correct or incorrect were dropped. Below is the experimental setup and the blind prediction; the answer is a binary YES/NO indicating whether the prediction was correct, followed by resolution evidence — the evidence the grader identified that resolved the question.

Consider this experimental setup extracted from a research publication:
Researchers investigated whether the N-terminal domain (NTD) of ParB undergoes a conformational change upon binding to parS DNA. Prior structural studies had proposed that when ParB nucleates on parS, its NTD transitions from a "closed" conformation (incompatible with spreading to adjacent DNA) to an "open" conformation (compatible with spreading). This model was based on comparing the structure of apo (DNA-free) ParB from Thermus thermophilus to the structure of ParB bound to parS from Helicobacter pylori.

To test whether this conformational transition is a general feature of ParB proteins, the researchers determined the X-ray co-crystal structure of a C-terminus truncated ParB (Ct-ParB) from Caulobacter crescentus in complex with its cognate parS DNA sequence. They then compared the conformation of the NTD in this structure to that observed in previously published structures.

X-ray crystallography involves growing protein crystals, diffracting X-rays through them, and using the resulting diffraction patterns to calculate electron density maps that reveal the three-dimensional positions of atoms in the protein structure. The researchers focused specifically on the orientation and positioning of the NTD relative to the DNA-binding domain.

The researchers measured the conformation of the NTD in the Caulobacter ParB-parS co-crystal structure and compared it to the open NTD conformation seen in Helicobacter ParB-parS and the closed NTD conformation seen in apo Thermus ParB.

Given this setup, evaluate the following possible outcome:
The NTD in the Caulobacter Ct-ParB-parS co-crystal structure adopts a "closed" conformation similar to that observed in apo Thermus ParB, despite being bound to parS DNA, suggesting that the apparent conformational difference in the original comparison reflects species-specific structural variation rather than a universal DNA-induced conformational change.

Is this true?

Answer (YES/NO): YES